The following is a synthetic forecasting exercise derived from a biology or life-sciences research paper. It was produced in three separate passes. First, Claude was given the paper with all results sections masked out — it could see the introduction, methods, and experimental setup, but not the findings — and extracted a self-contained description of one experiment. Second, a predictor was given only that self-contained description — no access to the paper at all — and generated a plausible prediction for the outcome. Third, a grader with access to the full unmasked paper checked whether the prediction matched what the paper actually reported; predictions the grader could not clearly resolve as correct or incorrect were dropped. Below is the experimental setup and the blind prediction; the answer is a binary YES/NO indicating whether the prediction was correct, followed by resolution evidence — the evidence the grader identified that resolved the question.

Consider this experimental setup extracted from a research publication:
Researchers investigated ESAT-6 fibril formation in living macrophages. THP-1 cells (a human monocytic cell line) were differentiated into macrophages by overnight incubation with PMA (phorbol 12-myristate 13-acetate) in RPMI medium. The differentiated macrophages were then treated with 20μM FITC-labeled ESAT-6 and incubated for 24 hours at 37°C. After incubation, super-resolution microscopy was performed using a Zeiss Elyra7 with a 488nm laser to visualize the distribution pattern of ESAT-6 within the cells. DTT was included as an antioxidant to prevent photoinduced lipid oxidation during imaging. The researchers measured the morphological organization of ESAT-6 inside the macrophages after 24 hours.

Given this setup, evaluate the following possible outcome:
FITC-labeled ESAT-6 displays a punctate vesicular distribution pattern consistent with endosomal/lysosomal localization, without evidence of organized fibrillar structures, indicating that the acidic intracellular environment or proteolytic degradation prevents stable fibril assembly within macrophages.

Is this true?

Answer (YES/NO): NO